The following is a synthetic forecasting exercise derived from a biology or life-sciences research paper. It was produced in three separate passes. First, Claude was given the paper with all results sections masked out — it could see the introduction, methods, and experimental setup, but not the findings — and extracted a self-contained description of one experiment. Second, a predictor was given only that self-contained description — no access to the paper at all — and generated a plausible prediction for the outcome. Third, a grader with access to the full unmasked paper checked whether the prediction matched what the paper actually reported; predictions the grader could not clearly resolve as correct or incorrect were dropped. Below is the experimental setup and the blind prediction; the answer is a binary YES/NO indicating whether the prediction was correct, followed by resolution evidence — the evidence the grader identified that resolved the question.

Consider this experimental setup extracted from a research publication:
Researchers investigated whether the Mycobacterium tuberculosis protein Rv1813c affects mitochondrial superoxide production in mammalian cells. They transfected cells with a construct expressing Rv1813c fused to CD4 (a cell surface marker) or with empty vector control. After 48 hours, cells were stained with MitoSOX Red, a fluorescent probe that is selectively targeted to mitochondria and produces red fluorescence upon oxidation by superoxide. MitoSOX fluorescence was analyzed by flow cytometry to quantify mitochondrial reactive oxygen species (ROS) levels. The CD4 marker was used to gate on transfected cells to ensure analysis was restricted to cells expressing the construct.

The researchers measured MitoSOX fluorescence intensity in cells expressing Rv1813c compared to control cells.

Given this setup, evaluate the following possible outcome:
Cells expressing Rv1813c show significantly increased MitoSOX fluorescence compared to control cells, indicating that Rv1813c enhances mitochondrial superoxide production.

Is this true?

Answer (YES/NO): YES